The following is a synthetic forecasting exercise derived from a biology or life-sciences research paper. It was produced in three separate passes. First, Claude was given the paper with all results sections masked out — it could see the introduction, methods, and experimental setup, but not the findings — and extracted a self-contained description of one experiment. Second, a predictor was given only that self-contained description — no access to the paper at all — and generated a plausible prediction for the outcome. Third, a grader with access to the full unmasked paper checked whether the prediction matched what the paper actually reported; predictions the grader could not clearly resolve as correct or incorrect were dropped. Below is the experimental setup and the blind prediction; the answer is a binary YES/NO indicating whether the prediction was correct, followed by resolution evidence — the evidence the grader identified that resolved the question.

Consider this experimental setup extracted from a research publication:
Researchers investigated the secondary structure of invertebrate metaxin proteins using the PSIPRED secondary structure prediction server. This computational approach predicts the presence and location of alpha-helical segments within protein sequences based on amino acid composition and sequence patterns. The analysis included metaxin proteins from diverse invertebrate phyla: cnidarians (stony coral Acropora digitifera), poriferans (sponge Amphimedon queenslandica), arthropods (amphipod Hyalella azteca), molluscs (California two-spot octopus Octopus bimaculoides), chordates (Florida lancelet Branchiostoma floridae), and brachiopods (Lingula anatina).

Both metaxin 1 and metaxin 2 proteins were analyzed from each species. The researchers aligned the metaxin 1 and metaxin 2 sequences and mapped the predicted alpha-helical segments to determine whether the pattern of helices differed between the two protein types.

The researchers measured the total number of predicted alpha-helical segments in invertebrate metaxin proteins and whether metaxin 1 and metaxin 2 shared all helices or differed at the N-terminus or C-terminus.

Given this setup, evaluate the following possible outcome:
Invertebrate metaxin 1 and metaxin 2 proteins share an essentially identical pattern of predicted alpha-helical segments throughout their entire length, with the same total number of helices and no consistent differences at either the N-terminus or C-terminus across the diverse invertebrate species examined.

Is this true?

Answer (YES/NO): NO